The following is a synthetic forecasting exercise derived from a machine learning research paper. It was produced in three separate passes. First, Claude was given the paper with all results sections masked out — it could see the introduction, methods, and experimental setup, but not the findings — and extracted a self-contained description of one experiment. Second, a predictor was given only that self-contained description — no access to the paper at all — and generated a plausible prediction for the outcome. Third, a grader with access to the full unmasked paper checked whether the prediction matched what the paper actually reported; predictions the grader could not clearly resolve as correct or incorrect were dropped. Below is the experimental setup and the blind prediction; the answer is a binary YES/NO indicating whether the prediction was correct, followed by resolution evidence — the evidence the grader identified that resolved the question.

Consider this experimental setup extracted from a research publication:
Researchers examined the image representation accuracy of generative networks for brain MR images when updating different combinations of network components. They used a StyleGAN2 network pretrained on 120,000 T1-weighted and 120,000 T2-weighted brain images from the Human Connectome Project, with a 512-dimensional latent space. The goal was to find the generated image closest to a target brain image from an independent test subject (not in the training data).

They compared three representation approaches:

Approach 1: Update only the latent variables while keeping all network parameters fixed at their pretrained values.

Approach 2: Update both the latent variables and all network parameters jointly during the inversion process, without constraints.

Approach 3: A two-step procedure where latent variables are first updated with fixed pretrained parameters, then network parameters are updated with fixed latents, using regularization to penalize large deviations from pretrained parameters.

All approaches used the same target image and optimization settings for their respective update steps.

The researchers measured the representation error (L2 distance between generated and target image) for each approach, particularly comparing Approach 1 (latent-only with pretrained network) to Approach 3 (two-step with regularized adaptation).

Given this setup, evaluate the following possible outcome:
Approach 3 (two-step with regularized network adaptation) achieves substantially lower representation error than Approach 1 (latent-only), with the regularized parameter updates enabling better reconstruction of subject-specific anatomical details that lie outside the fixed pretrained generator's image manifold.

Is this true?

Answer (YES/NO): YES